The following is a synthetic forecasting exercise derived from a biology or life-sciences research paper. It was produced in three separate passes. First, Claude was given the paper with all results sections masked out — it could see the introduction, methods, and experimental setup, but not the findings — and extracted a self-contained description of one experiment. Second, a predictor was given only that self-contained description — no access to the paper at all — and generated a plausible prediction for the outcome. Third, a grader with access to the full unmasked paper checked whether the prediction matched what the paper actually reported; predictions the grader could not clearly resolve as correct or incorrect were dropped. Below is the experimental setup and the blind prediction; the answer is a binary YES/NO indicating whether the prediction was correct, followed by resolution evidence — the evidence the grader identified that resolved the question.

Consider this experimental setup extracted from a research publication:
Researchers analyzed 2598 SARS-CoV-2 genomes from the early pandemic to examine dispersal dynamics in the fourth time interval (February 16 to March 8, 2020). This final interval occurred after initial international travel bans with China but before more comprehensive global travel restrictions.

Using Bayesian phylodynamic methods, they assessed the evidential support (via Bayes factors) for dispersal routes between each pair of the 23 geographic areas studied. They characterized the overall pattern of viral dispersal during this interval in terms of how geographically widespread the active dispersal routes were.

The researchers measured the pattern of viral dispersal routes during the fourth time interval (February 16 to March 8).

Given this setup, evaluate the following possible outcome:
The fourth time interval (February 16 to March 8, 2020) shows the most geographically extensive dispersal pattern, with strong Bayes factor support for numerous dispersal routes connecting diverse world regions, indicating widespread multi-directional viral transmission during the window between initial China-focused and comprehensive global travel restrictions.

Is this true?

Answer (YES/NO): YES